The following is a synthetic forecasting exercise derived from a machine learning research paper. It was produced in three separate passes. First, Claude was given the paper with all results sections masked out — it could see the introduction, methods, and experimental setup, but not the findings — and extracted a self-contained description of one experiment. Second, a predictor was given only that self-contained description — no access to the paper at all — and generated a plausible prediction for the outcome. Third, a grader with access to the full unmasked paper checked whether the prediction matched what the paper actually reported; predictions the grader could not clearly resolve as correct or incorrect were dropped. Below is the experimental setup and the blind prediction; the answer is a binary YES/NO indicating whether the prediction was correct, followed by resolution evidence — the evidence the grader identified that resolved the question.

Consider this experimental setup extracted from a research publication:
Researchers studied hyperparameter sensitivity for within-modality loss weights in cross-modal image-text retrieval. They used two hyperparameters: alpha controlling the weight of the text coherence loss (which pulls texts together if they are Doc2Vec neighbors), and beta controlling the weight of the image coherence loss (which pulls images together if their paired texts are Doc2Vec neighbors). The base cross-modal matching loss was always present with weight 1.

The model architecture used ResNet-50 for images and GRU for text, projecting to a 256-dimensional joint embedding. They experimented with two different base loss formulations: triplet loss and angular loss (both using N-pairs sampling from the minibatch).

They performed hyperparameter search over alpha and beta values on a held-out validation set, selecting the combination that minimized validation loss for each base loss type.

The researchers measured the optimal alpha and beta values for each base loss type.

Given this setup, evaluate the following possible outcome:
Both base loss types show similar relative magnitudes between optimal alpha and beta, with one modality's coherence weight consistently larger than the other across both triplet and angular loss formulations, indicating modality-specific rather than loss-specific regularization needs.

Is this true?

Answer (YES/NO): NO